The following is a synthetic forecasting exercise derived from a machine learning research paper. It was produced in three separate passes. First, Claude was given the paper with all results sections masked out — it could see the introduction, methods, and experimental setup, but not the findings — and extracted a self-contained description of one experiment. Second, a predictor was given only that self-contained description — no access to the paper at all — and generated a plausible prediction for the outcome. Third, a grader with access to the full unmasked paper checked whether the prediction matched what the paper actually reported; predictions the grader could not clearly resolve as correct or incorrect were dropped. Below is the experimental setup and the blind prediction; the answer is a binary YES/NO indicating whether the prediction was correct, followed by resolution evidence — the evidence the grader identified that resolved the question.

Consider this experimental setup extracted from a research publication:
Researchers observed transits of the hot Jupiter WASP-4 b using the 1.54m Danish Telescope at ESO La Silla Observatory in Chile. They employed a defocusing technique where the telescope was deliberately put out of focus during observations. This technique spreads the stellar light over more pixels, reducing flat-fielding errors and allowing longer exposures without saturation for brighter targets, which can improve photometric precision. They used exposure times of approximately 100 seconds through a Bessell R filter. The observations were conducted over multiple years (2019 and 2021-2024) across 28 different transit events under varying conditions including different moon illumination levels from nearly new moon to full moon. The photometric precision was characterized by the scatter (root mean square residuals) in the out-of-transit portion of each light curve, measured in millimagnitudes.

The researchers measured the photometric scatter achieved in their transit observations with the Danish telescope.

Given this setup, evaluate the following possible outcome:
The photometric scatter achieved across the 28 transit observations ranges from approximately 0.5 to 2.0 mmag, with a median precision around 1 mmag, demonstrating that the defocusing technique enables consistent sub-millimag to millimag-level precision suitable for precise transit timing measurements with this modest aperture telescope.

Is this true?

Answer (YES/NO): NO